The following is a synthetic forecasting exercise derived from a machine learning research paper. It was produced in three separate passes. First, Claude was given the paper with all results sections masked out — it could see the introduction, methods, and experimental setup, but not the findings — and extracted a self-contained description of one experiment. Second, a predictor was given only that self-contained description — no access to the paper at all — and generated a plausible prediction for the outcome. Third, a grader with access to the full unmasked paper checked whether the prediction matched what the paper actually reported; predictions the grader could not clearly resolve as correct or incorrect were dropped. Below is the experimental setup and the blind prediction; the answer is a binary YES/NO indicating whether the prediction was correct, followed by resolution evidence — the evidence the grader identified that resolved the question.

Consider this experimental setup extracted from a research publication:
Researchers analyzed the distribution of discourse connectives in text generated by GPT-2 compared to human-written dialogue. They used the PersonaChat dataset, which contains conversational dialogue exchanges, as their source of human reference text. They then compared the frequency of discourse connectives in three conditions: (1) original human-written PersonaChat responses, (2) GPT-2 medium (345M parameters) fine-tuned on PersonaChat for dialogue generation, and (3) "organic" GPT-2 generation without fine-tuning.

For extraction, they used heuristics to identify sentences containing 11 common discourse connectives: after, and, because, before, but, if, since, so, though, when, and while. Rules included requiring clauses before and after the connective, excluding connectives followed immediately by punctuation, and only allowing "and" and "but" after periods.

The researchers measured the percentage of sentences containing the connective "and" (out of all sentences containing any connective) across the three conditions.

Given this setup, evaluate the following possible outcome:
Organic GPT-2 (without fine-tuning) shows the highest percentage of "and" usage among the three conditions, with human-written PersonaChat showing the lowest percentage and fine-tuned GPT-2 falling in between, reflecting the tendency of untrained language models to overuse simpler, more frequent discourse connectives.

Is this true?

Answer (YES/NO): YES